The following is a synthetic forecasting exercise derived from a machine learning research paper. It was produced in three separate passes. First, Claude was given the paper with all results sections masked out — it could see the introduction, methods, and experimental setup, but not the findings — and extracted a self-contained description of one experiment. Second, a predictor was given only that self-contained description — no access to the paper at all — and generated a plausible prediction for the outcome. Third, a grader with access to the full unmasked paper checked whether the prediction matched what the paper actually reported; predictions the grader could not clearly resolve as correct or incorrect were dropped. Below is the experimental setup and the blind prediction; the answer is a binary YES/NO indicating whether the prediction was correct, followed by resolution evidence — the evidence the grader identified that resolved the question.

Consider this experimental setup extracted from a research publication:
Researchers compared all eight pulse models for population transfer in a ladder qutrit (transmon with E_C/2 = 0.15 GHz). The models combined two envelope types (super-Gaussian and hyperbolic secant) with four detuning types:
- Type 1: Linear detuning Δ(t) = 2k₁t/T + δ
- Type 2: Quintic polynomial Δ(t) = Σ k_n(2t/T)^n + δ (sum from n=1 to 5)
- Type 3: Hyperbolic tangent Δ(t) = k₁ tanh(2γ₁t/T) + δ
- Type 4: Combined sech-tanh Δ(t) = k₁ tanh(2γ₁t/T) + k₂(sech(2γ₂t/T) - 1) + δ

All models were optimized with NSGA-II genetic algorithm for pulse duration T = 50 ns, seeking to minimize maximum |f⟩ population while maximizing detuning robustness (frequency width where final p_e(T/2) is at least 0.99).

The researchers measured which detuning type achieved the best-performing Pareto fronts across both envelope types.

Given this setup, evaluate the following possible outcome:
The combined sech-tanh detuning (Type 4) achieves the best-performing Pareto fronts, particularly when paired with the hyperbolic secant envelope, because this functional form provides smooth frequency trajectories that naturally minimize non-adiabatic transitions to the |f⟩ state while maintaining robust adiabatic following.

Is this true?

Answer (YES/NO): NO